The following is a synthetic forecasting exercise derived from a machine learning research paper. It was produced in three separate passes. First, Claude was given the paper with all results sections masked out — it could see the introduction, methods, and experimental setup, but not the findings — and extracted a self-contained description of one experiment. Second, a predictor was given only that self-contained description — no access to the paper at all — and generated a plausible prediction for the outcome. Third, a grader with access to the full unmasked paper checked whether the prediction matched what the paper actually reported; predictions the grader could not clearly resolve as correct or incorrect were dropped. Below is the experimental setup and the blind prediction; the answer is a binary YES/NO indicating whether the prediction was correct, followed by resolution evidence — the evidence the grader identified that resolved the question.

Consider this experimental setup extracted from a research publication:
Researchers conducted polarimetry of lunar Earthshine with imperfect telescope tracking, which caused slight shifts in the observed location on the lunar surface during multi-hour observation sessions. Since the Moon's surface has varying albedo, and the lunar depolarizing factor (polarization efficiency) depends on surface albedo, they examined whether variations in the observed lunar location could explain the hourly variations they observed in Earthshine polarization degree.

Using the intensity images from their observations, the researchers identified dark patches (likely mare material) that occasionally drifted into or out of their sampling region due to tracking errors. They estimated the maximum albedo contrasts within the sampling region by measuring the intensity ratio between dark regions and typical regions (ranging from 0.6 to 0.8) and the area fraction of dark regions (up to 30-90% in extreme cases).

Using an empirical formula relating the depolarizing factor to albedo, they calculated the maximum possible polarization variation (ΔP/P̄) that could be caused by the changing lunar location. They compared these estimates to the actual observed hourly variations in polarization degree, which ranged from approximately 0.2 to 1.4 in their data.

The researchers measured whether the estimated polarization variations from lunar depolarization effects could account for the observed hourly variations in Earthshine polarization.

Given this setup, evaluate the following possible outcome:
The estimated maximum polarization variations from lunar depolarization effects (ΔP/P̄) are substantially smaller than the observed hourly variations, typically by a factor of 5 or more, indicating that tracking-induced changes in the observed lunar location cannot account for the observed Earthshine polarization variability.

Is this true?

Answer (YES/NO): YES